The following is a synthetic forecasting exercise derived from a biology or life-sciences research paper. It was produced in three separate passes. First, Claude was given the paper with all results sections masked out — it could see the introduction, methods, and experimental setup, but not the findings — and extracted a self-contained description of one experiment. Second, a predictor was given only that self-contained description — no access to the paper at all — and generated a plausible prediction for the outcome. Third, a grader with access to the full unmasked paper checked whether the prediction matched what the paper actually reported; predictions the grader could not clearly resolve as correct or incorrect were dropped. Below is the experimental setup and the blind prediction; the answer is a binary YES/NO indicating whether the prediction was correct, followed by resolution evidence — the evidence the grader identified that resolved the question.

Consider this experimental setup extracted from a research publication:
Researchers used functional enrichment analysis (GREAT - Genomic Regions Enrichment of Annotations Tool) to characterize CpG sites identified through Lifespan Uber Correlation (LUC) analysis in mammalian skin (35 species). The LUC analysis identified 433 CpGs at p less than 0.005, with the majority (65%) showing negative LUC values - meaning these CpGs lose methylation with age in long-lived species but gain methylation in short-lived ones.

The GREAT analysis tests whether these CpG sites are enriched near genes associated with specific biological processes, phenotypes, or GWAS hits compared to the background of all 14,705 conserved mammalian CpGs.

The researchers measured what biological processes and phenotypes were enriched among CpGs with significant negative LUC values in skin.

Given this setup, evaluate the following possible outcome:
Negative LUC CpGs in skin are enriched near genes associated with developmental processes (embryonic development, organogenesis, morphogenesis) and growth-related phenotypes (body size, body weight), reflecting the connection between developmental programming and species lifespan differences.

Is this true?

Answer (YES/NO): NO